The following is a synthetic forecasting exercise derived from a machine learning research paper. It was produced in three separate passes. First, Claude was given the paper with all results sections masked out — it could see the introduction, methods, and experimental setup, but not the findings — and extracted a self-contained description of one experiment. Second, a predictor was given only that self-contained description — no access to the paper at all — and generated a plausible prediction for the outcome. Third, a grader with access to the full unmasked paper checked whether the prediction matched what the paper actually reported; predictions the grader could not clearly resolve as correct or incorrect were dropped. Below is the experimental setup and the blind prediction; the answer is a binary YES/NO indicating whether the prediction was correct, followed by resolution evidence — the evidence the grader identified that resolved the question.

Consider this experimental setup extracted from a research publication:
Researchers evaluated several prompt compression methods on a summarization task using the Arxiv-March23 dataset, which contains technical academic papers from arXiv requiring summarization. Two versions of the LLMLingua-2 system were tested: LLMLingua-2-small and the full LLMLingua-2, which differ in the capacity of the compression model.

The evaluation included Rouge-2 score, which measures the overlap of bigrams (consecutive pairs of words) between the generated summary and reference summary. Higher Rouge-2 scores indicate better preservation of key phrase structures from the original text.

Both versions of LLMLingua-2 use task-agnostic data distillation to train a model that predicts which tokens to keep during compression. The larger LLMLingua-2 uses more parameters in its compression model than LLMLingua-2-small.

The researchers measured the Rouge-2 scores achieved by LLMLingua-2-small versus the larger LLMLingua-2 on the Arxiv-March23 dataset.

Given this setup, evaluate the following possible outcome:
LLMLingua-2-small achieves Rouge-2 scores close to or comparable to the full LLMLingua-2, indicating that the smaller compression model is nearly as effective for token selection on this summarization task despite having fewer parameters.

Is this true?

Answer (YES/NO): NO